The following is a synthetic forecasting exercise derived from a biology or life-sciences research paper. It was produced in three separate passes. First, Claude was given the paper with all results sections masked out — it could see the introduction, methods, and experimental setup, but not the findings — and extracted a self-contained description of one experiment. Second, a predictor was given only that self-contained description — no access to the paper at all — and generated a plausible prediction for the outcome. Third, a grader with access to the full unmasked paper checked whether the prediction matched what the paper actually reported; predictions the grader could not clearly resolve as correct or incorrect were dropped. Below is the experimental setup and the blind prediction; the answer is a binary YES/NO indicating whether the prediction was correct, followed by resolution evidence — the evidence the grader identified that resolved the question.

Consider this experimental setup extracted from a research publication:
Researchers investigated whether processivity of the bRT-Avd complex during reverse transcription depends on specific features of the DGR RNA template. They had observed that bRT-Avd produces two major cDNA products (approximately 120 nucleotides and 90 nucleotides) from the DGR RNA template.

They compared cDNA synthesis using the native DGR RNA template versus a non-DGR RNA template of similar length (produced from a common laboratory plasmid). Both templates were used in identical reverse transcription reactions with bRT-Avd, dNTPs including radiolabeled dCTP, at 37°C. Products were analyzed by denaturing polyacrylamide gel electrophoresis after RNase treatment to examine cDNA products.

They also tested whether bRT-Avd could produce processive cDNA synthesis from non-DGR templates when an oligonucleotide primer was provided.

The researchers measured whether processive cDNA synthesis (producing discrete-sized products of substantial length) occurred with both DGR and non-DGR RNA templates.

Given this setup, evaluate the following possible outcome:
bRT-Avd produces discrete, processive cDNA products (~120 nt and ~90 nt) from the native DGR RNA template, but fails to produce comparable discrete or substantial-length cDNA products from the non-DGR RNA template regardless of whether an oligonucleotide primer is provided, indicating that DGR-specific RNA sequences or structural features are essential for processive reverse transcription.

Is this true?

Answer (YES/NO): YES